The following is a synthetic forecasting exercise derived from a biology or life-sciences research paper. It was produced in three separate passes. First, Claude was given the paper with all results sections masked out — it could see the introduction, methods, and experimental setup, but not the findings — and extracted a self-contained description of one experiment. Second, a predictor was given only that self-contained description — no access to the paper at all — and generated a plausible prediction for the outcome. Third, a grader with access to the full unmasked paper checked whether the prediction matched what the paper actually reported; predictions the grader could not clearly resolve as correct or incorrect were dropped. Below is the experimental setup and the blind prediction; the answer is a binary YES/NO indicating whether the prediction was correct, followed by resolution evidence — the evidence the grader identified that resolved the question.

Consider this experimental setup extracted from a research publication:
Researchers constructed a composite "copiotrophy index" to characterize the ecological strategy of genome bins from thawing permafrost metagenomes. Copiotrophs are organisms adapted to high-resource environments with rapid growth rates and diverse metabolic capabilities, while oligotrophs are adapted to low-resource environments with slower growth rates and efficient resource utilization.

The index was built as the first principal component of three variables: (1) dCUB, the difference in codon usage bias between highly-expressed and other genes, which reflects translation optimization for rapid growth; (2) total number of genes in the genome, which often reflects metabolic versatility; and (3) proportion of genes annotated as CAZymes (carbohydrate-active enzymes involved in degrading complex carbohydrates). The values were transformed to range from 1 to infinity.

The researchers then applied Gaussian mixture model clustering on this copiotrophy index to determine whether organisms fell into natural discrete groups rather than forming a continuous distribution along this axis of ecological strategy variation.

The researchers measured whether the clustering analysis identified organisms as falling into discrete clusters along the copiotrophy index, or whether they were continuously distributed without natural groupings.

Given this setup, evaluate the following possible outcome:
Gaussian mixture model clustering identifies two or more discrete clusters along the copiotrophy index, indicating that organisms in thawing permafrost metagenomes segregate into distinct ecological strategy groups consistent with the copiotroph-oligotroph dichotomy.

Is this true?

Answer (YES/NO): YES